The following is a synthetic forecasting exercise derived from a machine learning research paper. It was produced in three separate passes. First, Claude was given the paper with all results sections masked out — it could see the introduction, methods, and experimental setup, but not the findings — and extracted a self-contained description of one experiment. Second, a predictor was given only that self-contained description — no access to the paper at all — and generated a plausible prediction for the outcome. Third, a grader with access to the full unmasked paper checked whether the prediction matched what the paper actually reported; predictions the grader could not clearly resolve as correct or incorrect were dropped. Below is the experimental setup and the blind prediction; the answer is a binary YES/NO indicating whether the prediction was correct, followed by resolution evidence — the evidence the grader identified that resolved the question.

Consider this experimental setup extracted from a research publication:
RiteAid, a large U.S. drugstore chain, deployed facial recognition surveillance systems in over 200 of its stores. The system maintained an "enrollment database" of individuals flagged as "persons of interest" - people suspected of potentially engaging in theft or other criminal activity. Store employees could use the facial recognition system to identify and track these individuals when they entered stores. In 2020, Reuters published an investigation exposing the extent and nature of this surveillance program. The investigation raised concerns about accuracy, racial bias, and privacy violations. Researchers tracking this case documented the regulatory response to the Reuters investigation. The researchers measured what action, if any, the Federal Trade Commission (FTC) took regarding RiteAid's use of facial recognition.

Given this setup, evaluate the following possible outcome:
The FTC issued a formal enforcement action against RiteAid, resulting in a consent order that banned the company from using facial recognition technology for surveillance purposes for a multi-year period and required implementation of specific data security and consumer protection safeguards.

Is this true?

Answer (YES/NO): NO